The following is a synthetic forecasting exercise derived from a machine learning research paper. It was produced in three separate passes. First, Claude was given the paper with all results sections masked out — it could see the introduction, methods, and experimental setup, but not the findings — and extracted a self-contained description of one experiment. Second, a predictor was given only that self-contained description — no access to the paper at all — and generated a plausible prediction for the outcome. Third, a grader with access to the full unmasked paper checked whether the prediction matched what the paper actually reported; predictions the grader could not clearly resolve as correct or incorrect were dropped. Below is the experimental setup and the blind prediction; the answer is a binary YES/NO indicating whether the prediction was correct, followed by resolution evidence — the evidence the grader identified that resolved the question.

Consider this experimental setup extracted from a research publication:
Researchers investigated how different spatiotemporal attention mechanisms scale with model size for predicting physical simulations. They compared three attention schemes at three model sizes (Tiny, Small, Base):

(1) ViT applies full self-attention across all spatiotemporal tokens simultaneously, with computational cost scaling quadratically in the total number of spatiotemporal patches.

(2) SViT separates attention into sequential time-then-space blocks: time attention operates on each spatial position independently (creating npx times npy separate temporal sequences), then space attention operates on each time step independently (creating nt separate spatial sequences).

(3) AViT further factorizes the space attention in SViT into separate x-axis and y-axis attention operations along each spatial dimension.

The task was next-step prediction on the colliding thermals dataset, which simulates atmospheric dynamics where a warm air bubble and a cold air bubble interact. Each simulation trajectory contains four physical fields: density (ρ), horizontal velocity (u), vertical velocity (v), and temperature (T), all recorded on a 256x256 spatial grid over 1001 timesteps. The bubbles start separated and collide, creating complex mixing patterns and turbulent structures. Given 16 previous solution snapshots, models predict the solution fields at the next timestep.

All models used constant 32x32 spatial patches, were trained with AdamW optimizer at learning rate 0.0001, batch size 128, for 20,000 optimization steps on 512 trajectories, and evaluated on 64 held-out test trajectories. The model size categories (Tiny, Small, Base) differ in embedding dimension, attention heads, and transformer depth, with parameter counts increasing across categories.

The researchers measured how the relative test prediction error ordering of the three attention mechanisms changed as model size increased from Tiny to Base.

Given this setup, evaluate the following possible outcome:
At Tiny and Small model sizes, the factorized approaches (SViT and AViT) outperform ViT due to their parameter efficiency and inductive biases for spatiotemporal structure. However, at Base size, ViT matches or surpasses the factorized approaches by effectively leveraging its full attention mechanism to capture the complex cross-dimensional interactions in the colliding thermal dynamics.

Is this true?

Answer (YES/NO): NO